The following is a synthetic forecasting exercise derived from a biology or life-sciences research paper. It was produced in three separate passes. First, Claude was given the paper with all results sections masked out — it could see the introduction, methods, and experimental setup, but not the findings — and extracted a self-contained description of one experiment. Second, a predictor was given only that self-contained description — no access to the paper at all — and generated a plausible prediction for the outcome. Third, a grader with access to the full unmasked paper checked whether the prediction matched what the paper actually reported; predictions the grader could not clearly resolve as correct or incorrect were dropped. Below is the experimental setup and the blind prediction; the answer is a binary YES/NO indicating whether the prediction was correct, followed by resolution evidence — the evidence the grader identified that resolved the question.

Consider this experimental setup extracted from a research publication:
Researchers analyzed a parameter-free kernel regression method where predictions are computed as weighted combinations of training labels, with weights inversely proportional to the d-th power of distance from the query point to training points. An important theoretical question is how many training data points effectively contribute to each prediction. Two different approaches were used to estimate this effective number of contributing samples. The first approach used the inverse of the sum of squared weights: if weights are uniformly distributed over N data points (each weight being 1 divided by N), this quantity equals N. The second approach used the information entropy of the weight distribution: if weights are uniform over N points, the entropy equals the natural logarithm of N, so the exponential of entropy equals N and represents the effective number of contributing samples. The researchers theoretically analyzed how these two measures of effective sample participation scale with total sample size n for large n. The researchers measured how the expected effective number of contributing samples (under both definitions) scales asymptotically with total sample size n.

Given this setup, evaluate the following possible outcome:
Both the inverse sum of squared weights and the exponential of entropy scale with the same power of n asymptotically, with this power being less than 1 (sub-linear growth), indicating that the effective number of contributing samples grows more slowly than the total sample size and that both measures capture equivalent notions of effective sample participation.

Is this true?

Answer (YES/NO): NO